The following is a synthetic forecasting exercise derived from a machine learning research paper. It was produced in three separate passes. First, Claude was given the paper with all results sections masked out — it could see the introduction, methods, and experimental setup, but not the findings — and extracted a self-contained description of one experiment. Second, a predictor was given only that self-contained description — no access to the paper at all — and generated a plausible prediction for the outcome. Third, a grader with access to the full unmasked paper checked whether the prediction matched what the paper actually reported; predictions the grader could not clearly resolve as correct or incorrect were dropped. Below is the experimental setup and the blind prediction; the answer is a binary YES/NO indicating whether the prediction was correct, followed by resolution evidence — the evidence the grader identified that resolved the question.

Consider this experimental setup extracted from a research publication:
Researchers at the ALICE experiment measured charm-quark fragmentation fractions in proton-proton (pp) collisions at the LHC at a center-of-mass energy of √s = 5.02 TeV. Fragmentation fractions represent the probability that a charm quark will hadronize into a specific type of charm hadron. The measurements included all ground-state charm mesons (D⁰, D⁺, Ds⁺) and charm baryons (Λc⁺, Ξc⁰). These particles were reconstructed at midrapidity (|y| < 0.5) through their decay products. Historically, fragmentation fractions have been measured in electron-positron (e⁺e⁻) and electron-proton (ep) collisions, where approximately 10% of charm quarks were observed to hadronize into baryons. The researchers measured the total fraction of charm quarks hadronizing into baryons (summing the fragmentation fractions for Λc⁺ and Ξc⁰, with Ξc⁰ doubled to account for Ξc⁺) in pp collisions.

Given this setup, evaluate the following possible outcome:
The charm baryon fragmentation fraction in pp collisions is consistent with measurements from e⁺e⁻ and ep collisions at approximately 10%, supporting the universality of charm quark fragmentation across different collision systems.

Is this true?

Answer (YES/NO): NO